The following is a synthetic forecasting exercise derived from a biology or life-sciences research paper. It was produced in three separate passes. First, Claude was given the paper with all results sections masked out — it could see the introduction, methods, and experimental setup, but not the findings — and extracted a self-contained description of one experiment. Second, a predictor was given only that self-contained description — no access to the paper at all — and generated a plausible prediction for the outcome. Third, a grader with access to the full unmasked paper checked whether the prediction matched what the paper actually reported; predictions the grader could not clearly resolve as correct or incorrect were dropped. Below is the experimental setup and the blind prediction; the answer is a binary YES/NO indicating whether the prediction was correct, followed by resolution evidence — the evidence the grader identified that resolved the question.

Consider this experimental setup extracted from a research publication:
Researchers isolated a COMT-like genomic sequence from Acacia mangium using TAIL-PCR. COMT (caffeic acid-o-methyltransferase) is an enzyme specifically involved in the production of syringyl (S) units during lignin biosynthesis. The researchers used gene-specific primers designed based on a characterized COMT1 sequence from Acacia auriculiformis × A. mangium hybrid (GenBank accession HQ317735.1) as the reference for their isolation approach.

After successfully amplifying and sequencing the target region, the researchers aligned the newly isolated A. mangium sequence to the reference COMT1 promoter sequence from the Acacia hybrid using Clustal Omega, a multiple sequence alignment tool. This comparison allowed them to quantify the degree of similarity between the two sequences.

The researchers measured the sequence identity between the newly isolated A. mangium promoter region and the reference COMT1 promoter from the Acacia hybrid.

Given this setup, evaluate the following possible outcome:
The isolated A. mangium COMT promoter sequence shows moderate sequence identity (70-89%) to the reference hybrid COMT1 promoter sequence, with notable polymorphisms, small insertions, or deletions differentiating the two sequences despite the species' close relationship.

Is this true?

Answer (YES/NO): NO